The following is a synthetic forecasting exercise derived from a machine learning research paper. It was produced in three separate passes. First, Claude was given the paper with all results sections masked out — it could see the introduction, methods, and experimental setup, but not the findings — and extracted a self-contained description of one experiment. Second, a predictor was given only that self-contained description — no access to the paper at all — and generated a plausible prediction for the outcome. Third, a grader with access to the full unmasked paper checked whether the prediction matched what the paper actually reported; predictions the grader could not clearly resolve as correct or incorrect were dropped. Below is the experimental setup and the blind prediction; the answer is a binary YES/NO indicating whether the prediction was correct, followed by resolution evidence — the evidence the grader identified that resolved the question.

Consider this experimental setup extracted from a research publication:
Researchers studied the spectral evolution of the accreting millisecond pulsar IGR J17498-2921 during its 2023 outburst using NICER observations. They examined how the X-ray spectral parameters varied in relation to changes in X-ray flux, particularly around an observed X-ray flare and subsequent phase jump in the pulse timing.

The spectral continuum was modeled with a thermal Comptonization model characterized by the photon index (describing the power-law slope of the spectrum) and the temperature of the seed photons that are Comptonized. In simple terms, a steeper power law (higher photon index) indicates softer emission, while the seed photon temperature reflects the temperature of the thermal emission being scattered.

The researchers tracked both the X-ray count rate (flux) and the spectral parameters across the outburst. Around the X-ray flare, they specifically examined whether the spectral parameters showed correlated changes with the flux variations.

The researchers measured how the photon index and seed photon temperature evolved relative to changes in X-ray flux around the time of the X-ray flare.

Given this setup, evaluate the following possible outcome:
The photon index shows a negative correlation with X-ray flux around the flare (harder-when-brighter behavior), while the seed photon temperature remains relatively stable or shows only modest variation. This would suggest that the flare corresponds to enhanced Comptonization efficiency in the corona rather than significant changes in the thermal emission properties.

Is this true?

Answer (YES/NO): NO